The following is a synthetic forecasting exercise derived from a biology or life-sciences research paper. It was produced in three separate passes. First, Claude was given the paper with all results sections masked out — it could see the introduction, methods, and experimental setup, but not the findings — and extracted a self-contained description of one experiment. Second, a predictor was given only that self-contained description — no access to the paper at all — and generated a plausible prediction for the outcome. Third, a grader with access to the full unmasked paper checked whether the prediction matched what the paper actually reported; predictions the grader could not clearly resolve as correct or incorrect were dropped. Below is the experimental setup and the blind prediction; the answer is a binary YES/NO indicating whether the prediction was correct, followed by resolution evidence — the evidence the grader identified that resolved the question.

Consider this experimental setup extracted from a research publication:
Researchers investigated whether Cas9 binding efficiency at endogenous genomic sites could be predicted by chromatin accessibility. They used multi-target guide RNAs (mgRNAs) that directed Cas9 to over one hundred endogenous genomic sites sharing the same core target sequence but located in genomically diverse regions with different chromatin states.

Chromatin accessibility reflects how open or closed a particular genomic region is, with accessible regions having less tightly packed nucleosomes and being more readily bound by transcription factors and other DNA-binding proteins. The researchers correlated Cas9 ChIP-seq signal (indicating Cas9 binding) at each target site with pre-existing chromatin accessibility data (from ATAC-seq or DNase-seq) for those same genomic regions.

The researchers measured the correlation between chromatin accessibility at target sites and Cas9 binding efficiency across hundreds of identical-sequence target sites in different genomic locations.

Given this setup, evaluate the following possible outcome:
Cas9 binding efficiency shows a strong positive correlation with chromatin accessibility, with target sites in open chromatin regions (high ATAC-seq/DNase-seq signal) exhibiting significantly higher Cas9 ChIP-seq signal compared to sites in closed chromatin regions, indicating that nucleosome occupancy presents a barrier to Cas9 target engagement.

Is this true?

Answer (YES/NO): YES